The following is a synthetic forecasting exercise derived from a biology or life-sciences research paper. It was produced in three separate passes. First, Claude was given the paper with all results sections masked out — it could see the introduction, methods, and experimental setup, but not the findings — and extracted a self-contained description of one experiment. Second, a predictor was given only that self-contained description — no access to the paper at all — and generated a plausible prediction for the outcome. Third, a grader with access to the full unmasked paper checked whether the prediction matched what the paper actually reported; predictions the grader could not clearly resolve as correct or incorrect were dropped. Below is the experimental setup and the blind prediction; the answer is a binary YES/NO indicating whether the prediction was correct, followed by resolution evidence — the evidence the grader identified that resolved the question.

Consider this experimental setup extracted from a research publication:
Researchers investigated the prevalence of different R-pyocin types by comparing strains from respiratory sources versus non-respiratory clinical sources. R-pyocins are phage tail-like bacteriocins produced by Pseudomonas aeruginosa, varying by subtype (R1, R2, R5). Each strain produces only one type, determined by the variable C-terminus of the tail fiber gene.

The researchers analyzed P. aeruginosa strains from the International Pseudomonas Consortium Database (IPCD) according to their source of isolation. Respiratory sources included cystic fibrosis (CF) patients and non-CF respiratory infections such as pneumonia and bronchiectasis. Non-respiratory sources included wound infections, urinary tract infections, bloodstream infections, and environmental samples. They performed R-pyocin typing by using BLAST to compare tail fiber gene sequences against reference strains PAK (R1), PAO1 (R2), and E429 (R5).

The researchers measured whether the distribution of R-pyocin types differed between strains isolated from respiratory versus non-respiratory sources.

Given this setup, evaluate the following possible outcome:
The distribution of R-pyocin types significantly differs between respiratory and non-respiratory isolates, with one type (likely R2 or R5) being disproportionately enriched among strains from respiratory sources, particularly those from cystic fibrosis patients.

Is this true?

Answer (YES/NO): NO